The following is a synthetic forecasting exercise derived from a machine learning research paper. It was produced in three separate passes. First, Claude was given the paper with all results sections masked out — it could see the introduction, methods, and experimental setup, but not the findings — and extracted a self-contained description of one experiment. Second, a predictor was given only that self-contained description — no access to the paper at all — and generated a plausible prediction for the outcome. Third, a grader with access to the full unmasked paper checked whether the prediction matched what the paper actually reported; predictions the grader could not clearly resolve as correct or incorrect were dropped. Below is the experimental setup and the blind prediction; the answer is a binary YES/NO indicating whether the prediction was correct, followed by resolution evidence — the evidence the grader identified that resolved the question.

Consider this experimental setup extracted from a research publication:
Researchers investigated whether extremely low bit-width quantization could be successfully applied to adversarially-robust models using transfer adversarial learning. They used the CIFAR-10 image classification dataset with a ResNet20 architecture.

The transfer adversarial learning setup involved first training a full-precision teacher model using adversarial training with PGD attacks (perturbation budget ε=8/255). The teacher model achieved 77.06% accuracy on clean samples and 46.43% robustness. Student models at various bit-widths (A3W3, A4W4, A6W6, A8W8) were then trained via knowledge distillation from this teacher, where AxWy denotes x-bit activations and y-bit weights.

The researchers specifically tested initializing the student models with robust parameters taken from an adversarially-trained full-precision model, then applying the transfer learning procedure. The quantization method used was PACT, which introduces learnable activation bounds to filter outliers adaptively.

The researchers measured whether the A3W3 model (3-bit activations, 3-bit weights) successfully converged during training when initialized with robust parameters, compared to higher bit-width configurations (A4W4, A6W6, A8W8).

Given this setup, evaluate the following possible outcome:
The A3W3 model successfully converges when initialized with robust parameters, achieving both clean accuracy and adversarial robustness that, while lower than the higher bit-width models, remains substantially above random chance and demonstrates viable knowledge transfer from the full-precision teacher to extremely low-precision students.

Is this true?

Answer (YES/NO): NO